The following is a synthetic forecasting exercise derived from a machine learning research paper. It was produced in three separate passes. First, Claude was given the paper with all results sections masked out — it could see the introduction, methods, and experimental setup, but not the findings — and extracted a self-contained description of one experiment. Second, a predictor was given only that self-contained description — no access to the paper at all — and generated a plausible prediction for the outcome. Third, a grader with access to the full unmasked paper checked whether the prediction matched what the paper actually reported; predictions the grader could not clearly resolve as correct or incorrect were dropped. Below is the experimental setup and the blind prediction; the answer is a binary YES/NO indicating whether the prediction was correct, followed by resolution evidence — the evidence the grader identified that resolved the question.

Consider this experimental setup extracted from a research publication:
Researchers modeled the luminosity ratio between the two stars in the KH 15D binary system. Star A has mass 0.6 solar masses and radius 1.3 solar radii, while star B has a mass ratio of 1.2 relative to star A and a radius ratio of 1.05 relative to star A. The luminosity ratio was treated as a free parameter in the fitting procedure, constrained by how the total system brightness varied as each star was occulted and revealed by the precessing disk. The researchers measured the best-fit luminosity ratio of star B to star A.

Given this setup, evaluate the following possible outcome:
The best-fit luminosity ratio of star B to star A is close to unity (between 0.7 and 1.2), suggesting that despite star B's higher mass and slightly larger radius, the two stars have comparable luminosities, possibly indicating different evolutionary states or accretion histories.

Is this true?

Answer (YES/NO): NO